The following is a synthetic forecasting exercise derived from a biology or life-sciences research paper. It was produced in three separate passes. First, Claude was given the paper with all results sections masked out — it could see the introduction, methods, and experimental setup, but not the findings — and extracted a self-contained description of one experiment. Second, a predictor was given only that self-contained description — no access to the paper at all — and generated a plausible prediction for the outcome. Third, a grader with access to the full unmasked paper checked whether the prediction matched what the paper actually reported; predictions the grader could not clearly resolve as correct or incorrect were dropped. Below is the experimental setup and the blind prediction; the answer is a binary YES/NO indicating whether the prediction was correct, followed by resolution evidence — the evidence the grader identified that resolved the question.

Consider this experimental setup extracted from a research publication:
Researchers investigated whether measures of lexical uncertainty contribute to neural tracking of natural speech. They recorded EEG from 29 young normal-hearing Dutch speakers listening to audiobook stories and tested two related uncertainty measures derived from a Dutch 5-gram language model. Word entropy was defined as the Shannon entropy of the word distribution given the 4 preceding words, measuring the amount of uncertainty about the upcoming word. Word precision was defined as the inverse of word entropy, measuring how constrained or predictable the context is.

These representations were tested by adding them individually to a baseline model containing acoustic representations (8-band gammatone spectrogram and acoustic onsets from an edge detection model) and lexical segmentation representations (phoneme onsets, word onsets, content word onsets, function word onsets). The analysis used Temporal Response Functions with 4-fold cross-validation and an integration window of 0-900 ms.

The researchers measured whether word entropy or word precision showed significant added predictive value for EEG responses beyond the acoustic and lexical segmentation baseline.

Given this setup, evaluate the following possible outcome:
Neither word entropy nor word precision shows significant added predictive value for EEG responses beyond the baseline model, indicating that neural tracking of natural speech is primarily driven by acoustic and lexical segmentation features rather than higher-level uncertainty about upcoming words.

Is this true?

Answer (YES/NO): NO